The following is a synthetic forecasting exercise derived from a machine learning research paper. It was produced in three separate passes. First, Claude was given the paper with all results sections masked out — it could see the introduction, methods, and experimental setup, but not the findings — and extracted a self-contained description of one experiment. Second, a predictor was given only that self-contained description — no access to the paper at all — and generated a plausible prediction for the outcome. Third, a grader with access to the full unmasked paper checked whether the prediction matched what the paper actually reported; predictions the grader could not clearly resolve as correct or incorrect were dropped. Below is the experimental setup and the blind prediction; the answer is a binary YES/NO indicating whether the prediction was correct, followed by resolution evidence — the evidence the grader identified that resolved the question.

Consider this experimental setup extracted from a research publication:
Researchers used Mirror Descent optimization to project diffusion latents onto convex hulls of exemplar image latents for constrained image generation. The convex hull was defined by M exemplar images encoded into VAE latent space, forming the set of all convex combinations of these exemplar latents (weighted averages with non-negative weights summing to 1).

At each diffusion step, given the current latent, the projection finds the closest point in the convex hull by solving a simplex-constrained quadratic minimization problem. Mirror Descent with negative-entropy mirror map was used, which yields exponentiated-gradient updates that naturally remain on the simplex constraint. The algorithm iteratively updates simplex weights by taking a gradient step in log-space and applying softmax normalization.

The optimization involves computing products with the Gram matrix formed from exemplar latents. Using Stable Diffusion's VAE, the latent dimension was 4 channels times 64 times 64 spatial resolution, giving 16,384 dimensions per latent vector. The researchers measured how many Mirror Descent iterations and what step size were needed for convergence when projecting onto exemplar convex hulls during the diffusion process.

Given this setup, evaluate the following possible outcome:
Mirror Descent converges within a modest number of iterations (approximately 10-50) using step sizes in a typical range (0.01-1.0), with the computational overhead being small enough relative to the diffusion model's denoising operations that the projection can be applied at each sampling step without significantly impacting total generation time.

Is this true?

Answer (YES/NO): NO